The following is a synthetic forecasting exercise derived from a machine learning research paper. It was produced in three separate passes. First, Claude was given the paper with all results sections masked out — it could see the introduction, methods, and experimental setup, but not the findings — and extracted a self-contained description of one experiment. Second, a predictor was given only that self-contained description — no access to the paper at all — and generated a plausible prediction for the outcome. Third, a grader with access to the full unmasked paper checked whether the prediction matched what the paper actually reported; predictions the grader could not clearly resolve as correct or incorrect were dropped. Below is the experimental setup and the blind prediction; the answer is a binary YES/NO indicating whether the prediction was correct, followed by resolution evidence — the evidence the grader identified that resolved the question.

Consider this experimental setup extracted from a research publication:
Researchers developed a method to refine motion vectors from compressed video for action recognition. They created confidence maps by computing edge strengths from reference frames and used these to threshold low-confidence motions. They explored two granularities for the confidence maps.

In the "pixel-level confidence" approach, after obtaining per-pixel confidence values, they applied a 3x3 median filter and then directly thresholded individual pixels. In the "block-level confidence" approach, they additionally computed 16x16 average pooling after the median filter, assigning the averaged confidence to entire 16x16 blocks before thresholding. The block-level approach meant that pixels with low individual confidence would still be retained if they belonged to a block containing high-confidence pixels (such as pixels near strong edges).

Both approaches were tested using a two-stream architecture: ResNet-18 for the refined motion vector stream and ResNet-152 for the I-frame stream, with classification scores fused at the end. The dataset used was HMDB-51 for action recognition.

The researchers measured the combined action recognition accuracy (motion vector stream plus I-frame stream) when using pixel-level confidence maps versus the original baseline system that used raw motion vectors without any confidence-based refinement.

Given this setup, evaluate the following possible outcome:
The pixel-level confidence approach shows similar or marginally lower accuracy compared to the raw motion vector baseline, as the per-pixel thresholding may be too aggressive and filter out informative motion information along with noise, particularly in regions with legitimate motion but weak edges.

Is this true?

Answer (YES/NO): YES